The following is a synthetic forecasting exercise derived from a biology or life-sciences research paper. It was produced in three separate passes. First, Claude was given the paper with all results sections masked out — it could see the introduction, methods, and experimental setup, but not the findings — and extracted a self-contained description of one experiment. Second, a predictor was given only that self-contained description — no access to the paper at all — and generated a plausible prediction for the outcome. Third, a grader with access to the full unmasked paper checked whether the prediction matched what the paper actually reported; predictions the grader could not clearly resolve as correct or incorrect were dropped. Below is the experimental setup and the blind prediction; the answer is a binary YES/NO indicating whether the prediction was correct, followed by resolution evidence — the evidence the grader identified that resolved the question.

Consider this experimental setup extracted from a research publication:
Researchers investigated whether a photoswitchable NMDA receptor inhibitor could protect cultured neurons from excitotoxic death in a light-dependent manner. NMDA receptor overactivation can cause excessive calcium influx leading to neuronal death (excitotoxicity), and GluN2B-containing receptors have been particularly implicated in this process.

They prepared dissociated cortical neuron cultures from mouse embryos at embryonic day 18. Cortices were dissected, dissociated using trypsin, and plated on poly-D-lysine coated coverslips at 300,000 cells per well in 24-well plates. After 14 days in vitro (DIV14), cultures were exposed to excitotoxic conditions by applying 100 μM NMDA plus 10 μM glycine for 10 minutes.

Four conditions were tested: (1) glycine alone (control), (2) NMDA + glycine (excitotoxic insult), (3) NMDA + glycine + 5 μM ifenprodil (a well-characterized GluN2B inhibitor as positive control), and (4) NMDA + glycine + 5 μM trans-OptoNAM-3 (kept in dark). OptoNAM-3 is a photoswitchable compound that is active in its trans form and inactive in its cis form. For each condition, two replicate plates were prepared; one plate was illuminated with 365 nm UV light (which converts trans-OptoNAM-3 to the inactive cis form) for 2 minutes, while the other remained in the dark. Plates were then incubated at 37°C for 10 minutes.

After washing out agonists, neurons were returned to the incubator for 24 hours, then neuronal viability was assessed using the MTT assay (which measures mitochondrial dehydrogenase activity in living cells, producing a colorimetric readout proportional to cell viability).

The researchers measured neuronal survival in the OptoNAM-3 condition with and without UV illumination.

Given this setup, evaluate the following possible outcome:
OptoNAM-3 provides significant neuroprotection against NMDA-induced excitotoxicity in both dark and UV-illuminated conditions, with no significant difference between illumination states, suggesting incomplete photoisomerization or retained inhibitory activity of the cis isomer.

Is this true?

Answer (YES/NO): NO